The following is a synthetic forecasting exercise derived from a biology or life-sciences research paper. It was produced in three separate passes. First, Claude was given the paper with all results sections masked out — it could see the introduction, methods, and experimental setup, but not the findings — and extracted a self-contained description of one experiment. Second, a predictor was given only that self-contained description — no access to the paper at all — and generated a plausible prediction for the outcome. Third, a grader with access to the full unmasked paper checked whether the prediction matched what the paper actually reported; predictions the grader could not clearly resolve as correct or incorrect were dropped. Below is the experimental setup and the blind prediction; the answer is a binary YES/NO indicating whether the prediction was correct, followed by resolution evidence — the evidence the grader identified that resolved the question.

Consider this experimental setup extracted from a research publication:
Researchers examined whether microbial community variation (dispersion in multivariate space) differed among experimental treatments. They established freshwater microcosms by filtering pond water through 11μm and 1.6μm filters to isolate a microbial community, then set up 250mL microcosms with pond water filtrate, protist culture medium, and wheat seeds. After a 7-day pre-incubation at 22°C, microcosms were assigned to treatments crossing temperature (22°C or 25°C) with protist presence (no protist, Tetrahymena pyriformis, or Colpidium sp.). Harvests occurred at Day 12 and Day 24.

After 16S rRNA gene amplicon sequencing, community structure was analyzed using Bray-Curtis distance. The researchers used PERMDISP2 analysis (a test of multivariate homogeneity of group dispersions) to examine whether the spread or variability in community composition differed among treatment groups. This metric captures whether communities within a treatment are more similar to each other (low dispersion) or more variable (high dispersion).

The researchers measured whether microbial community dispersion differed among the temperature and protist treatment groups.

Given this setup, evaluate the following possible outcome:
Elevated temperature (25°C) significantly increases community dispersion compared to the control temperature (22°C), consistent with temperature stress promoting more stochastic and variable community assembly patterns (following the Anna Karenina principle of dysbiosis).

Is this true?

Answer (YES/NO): YES